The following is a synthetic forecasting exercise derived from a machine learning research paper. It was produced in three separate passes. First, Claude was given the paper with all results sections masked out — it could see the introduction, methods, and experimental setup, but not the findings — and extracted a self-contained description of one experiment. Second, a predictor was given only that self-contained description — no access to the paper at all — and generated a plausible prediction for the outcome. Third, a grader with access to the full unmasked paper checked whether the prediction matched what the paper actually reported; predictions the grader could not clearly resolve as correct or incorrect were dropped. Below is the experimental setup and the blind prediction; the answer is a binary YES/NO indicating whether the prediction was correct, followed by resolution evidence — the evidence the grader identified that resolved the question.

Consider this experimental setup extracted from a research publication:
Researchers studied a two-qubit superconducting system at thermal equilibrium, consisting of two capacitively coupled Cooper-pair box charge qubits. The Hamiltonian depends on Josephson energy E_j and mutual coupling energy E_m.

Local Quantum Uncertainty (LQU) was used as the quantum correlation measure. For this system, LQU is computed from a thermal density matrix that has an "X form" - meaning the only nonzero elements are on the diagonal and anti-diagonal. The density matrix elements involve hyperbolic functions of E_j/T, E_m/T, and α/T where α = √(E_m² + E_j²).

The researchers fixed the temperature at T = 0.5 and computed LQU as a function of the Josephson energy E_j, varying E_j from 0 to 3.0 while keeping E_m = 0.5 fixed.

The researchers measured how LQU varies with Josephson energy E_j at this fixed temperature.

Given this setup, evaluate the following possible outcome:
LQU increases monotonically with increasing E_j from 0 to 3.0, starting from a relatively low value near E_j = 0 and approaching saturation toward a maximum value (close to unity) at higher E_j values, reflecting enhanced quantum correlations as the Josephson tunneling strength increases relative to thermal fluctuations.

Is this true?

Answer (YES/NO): NO